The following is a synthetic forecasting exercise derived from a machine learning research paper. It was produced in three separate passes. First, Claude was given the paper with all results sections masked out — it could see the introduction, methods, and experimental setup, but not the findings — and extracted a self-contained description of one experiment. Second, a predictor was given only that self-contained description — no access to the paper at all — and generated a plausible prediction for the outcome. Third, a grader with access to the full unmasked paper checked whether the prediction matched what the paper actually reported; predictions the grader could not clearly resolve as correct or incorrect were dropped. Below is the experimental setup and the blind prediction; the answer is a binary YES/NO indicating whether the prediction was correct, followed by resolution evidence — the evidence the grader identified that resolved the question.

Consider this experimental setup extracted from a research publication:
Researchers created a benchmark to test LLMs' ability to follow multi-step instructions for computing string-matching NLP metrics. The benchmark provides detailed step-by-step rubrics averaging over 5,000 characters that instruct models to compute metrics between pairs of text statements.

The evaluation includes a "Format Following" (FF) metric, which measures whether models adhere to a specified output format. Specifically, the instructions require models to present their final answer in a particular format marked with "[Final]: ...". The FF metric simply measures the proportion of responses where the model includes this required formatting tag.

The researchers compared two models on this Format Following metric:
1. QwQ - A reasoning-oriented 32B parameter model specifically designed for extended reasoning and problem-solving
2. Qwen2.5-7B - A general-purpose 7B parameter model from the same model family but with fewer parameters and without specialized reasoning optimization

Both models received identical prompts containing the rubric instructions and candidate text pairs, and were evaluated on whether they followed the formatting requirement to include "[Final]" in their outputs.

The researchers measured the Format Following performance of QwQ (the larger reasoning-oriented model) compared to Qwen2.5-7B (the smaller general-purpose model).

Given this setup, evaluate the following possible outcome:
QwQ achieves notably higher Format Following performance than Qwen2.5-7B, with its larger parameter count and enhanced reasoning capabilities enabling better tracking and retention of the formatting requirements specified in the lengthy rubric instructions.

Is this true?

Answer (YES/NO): NO